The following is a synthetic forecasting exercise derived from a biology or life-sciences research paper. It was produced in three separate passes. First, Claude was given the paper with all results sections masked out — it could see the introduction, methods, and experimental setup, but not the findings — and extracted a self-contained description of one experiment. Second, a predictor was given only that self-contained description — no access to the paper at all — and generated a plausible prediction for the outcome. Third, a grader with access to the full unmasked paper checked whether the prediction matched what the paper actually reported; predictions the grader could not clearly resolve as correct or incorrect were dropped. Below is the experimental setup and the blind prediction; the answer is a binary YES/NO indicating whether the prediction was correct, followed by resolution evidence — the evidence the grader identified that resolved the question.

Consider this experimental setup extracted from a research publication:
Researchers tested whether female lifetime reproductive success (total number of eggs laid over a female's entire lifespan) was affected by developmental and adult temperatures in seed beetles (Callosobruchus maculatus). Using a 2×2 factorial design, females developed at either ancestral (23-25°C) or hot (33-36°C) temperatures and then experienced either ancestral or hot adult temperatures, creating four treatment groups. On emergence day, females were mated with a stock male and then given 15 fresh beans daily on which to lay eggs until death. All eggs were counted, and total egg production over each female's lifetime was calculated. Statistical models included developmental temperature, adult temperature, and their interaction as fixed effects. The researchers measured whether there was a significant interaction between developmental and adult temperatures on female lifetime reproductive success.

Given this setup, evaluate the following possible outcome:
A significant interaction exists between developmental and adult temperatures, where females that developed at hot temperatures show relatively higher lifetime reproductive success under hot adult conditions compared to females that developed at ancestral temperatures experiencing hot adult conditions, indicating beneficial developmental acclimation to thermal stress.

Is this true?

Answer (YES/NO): NO